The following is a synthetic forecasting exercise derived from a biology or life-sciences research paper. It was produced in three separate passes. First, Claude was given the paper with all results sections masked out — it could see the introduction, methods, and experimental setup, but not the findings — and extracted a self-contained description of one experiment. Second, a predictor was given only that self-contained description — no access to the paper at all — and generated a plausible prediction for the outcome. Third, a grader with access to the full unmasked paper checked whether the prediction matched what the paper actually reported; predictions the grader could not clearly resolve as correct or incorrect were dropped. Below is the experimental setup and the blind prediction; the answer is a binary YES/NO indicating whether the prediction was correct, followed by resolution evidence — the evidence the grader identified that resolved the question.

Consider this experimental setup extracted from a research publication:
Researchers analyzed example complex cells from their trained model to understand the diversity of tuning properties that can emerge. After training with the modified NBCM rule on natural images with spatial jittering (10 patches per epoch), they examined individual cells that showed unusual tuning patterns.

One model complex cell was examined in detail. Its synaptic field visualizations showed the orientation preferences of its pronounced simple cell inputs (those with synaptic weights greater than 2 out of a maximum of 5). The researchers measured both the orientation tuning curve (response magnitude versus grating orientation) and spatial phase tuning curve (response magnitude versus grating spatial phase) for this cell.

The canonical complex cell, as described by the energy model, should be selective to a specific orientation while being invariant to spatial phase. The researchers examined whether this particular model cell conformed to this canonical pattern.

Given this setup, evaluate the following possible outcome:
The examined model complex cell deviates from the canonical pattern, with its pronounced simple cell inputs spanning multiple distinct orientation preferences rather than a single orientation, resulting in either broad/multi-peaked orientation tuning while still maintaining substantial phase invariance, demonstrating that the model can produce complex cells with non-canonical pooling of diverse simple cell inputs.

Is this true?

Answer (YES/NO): NO